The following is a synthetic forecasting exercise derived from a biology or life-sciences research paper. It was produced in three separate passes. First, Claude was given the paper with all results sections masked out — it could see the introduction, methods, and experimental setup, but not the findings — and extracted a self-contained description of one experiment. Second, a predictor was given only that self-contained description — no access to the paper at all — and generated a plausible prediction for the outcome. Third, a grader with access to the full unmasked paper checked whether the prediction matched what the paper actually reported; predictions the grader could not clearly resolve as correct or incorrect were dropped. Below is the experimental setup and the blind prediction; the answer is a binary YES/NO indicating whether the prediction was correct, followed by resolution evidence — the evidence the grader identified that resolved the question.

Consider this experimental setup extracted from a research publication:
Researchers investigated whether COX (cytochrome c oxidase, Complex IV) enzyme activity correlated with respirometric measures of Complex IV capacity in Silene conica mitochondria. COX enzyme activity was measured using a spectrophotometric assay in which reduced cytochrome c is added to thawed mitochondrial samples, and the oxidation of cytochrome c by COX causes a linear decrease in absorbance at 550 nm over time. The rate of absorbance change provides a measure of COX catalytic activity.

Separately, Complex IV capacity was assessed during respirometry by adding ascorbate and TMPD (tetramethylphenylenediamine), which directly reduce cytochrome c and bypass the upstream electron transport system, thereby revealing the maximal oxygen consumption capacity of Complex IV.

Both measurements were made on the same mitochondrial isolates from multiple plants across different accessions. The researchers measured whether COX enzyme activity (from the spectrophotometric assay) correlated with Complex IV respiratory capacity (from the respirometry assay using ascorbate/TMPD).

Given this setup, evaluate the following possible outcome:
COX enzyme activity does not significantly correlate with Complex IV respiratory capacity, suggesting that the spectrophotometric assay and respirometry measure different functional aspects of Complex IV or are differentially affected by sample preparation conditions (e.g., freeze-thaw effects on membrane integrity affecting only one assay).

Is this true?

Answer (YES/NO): NO